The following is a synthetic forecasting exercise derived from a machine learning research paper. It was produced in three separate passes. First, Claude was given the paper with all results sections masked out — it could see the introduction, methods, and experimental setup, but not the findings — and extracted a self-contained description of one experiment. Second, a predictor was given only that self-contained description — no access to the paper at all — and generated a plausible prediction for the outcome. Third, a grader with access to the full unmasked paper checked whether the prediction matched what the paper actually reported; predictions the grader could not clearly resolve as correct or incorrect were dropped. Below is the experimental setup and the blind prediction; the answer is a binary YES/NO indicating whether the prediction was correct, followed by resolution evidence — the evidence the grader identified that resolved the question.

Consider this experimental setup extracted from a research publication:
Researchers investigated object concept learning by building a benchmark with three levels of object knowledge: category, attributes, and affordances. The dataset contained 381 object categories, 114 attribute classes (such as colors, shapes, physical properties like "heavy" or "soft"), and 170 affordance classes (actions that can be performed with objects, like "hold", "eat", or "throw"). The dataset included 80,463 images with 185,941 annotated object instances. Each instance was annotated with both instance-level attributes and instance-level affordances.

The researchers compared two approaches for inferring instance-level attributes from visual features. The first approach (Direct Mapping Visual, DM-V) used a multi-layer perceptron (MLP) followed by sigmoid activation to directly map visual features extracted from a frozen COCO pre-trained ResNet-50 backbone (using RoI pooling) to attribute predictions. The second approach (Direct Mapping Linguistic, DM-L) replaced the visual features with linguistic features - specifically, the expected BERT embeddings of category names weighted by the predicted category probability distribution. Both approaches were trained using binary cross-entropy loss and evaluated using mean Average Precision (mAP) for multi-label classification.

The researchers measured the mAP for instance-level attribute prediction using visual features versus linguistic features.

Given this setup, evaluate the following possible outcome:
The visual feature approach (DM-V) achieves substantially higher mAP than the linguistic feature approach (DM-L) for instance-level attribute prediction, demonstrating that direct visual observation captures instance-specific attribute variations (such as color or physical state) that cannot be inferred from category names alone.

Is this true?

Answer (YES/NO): YES